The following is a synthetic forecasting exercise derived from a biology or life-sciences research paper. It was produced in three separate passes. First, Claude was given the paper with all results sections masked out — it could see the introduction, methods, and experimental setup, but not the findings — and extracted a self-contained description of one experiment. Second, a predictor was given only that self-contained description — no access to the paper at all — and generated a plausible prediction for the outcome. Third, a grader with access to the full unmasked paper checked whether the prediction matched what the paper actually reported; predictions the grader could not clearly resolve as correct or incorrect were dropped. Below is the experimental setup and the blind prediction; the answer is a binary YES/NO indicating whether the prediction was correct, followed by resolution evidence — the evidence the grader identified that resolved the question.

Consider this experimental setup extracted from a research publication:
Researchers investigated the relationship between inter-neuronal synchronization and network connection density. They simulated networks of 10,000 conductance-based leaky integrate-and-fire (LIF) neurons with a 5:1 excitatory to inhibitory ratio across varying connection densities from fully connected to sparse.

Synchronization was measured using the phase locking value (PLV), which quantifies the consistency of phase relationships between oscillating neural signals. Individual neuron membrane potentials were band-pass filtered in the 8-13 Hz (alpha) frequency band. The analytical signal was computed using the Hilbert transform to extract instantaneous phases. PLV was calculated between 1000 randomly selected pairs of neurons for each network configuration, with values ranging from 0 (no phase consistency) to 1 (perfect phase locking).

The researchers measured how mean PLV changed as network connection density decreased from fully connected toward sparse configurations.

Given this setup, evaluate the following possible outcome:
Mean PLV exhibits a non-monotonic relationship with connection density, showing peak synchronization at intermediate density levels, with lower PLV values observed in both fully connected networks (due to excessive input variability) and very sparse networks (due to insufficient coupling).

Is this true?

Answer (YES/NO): NO